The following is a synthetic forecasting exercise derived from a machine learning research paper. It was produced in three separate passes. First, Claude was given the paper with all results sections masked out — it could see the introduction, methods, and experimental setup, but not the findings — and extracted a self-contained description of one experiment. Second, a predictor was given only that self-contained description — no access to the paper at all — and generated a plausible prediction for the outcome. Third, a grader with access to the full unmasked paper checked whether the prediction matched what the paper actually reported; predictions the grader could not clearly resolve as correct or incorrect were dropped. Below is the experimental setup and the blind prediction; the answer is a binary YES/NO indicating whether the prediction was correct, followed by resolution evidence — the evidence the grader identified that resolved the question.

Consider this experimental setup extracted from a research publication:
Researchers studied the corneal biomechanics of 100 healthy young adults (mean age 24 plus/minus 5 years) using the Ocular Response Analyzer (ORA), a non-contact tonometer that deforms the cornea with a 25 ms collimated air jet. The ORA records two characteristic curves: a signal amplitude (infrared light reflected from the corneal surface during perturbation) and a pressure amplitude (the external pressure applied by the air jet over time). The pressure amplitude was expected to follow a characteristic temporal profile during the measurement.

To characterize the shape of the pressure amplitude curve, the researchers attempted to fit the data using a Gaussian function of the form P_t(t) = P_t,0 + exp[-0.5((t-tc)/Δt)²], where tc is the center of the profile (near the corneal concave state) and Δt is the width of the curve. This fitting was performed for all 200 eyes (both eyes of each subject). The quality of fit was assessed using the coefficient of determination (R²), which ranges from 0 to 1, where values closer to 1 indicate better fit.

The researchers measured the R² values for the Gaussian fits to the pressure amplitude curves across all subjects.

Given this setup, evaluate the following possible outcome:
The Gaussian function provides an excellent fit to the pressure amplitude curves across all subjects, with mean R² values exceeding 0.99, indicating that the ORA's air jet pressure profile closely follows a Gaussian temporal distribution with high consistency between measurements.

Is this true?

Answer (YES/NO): NO